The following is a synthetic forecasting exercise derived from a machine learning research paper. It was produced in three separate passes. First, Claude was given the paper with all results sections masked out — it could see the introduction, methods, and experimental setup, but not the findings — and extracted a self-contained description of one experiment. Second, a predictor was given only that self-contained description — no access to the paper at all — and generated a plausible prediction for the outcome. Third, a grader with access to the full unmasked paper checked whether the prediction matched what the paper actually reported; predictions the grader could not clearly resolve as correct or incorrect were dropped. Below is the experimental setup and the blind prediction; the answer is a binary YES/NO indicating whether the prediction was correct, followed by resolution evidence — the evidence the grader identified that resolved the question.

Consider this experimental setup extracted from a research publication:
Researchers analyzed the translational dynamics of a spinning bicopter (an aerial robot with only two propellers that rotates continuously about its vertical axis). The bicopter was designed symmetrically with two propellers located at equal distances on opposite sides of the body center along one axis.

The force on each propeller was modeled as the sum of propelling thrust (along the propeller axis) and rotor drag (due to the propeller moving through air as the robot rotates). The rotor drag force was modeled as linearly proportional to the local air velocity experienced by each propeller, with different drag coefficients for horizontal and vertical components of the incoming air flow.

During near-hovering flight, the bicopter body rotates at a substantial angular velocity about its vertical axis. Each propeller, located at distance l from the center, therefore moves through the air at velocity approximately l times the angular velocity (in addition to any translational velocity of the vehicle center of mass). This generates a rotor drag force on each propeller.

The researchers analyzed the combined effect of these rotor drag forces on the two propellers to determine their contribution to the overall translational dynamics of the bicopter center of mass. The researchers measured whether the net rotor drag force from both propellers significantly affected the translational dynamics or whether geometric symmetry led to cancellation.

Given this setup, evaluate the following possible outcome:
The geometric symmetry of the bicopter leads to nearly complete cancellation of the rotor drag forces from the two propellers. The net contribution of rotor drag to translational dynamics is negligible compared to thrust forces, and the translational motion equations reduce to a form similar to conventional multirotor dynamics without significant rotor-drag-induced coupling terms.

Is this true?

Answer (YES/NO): YES